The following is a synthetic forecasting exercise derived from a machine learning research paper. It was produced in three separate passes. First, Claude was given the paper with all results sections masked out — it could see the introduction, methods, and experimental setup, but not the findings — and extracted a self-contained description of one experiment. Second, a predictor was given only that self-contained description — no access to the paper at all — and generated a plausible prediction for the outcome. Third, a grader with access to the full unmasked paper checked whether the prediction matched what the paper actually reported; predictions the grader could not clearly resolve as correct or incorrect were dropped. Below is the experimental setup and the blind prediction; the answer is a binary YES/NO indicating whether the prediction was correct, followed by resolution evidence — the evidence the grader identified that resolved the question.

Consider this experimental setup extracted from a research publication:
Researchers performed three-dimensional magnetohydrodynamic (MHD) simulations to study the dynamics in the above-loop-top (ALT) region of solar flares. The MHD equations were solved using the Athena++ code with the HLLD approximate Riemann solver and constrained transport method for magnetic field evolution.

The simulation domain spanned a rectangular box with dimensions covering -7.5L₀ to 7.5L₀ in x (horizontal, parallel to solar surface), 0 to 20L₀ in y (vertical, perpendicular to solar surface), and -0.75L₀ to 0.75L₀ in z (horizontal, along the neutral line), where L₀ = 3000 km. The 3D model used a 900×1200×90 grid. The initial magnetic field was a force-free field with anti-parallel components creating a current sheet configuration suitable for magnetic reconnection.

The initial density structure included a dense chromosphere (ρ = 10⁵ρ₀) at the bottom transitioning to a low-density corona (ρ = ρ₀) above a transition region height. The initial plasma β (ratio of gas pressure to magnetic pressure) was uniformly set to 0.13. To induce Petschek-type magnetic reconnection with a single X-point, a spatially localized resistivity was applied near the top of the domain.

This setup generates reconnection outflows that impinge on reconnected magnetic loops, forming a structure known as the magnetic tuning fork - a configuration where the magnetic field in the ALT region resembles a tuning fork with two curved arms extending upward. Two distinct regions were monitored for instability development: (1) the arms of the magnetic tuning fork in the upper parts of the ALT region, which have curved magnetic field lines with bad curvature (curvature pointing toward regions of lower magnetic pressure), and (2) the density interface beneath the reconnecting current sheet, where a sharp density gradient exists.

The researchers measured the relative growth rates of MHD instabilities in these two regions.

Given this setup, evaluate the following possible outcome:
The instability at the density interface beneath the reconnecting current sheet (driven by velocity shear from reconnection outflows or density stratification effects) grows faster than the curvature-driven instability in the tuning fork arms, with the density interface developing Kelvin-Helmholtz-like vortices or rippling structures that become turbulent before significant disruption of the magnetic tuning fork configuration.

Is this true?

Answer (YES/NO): NO